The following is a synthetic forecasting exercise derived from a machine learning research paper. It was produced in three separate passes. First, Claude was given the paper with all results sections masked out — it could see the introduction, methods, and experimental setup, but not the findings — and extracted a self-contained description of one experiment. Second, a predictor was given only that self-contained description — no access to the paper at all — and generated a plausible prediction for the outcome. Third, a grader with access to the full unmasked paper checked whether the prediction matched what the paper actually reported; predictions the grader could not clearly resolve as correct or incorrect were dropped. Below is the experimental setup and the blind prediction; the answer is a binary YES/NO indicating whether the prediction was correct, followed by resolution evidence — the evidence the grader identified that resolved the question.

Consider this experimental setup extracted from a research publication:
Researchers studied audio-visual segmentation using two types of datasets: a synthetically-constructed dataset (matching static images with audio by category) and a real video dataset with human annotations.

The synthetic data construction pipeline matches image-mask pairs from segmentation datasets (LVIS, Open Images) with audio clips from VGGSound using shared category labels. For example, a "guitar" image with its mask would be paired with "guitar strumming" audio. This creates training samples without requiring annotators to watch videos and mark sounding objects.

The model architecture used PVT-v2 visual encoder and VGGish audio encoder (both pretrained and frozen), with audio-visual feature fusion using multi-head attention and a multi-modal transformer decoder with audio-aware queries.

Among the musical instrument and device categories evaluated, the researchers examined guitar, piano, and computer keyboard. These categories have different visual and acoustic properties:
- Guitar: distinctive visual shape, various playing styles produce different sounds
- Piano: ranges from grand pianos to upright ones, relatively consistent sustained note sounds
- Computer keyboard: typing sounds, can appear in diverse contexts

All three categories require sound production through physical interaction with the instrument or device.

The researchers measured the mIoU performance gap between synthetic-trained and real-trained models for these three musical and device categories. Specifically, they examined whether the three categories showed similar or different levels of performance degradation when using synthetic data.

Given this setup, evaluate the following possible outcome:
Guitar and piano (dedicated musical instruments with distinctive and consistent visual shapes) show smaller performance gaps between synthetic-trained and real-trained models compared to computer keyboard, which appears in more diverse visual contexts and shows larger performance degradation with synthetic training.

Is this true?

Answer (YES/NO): NO